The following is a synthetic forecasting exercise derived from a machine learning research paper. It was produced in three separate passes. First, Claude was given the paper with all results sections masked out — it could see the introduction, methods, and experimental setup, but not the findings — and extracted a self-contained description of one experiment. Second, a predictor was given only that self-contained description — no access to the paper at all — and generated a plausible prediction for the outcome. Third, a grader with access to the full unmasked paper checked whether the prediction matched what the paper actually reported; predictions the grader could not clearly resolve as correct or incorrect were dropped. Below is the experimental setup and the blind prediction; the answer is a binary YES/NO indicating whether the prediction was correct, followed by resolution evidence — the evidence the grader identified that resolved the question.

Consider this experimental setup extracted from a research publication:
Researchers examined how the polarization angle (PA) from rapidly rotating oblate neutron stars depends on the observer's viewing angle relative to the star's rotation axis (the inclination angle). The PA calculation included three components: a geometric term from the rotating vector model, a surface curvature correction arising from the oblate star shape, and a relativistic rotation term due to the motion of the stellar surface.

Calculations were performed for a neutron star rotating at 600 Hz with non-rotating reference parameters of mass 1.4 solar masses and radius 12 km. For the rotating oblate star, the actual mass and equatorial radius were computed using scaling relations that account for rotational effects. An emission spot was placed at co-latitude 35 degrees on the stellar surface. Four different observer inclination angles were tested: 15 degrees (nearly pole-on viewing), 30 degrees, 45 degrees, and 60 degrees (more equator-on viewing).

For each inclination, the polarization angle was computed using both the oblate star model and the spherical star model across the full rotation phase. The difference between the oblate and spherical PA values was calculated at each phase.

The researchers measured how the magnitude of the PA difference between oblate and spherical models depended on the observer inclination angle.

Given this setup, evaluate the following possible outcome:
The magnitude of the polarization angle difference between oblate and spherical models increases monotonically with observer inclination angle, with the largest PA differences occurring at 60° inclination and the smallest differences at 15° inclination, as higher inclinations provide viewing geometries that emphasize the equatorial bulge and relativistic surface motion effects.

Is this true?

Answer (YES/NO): NO